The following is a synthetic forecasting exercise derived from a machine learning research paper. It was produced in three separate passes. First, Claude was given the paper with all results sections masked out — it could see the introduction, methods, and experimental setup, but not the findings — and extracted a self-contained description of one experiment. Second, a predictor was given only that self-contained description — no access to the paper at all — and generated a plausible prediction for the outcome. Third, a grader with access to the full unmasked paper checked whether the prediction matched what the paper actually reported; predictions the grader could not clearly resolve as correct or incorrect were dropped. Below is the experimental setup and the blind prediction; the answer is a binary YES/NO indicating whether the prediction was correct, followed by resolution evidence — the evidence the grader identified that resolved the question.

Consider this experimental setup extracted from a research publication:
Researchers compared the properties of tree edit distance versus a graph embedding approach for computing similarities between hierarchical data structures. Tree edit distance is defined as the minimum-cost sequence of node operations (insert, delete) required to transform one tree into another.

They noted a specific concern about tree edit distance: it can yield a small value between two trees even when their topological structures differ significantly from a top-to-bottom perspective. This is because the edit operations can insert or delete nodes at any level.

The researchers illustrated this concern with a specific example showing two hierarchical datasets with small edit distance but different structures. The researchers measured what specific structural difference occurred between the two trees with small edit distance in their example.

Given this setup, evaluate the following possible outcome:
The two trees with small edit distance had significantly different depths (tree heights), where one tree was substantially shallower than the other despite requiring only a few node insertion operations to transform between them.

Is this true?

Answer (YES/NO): NO